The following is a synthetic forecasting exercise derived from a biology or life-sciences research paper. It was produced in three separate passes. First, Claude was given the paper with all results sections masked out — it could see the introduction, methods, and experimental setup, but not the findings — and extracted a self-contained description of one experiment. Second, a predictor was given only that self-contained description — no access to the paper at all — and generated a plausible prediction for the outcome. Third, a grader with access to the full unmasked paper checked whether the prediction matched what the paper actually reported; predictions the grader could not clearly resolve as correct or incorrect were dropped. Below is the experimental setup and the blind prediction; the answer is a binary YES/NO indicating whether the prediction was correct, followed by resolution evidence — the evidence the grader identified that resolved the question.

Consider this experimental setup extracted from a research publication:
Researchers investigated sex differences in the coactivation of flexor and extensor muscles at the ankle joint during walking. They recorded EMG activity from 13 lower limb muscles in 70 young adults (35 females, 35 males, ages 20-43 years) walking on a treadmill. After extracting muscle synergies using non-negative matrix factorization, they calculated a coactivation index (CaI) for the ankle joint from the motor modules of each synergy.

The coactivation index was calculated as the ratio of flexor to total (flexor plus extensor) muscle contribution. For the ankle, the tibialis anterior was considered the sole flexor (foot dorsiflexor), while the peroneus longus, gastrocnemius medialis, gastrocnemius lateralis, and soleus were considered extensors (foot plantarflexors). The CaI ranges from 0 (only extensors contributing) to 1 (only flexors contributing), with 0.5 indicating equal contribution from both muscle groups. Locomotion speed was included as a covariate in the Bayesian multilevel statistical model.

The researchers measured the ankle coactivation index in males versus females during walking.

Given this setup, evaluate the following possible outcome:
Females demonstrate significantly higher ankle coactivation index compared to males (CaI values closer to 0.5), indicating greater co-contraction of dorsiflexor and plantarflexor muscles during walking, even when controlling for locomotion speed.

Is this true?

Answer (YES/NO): NO